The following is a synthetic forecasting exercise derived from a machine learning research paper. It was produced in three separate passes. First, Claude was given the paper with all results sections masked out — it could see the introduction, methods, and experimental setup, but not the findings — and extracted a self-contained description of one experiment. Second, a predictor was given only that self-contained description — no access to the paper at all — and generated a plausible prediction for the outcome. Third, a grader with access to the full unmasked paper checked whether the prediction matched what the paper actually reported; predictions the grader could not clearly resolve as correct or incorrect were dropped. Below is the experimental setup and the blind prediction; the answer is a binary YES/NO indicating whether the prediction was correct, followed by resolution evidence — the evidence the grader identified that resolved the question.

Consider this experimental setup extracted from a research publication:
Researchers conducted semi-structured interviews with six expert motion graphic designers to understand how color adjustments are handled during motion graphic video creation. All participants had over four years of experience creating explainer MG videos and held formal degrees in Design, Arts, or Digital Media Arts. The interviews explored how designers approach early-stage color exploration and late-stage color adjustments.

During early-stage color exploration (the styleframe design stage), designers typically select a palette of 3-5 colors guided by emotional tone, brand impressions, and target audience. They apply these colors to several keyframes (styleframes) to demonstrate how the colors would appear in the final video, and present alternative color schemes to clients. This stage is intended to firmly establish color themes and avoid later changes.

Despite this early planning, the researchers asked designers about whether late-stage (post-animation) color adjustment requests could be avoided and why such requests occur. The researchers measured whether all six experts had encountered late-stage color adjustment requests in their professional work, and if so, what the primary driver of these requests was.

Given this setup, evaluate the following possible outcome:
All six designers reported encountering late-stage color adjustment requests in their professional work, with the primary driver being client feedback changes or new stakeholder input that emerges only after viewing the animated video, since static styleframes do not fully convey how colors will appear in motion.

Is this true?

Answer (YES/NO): YES